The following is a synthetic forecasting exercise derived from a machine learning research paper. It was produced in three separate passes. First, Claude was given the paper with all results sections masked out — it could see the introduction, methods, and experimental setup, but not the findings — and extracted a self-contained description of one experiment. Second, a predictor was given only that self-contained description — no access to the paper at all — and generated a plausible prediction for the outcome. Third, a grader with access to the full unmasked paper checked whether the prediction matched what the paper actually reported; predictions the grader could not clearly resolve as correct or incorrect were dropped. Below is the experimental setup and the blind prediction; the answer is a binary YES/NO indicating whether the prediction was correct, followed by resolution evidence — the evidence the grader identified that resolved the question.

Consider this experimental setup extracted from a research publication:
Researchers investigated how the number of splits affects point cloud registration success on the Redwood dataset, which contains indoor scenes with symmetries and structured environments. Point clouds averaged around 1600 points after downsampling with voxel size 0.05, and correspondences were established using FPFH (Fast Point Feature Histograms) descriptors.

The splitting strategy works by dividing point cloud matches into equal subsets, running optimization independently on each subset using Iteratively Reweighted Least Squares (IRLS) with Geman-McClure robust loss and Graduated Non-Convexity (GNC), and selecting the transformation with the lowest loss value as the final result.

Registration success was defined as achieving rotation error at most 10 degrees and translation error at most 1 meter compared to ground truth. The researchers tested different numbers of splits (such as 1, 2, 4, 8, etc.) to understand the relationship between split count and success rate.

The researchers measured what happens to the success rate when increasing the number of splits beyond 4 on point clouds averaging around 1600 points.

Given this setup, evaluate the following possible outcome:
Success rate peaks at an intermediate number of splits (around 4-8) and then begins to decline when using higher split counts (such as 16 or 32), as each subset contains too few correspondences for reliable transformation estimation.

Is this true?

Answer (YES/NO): NO